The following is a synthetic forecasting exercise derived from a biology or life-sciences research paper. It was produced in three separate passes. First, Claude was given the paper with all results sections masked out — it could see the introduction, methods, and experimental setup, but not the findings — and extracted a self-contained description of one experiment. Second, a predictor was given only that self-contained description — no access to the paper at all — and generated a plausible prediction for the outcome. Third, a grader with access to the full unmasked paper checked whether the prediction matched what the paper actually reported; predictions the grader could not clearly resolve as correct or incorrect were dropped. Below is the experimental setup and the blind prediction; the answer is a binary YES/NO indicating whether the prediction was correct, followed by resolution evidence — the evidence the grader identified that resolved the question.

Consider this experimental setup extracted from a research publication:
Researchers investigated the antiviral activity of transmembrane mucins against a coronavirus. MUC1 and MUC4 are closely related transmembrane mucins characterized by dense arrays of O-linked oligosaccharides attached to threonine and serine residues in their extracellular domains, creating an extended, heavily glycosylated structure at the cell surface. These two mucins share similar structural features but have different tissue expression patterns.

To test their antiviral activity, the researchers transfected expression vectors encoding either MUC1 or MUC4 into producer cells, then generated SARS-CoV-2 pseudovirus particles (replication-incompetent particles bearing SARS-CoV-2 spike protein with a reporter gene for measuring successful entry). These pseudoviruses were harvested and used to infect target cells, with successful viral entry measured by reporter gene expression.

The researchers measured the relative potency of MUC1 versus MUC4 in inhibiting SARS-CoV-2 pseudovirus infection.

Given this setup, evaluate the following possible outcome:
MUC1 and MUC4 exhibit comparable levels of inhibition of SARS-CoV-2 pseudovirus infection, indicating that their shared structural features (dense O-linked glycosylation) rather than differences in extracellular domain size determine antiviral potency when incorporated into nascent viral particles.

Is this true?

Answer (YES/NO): NO